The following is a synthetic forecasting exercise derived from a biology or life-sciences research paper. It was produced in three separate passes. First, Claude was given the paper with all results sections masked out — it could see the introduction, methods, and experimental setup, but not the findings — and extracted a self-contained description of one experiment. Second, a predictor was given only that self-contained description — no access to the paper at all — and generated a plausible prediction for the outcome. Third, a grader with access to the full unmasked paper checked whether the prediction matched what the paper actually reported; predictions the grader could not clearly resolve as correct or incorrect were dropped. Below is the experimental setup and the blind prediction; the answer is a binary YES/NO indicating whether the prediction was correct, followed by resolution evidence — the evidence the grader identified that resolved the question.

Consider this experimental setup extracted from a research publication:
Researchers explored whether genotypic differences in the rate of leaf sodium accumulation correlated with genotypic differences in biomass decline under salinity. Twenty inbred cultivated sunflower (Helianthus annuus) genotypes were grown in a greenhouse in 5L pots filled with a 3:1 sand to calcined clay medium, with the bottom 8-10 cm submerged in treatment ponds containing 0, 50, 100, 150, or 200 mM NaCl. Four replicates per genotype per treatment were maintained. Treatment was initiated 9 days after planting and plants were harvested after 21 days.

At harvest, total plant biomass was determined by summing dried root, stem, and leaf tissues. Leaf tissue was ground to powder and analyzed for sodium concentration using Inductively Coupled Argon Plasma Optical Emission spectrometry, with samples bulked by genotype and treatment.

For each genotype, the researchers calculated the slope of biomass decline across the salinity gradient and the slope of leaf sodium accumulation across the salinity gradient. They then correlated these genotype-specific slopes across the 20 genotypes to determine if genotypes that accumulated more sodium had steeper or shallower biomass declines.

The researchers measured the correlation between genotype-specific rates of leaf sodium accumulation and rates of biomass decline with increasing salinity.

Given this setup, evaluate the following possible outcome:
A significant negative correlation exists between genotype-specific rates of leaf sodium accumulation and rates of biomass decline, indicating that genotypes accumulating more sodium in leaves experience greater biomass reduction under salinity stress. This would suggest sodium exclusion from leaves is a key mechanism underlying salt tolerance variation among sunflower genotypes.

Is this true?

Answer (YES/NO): NO